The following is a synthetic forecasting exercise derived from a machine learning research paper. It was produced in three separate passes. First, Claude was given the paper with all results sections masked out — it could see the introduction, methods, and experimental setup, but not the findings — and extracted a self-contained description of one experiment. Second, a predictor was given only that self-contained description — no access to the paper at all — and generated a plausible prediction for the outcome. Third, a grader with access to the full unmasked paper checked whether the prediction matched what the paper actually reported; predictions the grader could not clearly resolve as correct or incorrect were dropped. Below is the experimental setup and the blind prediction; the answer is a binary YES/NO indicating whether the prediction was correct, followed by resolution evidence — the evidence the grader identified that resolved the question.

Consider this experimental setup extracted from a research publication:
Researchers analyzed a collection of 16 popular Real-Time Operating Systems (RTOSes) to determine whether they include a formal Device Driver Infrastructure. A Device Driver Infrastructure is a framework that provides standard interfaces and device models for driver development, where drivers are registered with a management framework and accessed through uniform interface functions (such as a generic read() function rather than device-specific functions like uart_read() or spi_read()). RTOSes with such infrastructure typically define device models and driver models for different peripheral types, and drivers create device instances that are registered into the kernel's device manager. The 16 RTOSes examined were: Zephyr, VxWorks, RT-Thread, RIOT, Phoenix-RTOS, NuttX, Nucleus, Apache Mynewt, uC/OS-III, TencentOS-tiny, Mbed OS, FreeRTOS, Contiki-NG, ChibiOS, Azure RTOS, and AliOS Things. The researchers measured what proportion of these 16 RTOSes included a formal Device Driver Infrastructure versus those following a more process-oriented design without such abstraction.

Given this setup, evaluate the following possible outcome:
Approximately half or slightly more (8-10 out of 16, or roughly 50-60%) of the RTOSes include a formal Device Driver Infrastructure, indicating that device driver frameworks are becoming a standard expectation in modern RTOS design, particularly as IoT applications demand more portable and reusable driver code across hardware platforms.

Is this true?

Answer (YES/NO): YES